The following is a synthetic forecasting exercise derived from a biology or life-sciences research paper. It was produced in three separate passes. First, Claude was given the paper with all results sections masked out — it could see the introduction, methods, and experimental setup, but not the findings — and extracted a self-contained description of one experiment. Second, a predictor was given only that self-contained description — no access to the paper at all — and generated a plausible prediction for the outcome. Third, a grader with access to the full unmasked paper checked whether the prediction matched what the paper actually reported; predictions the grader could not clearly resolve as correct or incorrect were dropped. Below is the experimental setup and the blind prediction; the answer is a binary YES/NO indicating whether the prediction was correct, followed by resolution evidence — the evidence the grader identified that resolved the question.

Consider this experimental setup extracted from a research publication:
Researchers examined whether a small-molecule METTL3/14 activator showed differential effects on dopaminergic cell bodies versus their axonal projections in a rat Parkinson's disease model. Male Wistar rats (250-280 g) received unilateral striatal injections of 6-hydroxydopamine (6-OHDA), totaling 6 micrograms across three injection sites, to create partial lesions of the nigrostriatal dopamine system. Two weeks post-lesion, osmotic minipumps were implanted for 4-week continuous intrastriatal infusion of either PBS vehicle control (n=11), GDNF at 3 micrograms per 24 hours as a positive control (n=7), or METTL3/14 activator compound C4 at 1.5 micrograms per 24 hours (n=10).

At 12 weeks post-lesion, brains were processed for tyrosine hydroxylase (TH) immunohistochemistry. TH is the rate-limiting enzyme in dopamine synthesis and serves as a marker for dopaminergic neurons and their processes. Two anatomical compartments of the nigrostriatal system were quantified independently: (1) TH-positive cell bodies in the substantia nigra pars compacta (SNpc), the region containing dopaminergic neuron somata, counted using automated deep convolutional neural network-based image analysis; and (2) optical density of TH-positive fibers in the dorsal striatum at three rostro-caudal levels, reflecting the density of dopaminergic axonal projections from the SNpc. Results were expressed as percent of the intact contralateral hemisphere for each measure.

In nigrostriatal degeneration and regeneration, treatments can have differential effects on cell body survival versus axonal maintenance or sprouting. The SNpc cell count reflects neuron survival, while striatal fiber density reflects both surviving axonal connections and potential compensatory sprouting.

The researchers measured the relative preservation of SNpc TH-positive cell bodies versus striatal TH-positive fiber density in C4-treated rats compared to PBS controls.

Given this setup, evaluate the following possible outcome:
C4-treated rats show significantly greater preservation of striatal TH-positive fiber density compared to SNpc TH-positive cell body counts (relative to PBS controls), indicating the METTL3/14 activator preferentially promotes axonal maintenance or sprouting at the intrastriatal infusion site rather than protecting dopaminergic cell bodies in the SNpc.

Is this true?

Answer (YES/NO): YES